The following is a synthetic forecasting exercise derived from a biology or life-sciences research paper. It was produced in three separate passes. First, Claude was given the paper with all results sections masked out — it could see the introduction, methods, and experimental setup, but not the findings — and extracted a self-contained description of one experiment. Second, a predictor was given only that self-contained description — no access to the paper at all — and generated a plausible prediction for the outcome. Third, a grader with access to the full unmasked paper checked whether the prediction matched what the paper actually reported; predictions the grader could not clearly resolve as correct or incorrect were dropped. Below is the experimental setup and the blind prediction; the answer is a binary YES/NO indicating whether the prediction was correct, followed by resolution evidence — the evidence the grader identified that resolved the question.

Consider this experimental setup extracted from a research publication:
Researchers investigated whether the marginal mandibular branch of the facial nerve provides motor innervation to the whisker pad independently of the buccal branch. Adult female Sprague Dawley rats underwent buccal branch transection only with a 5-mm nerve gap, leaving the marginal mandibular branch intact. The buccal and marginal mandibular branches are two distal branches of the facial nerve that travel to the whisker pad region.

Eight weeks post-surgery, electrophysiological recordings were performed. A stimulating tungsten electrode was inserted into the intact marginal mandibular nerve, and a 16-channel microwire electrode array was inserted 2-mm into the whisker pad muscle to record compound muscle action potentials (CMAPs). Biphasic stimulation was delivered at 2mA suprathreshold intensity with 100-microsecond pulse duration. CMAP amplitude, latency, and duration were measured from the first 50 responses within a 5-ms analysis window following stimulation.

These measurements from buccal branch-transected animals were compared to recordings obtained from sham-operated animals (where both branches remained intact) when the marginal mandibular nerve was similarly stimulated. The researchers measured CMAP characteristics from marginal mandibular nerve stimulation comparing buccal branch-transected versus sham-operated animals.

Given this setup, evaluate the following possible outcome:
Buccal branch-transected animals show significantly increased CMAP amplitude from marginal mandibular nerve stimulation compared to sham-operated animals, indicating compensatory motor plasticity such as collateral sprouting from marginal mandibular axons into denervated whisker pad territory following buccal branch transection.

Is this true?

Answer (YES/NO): NO